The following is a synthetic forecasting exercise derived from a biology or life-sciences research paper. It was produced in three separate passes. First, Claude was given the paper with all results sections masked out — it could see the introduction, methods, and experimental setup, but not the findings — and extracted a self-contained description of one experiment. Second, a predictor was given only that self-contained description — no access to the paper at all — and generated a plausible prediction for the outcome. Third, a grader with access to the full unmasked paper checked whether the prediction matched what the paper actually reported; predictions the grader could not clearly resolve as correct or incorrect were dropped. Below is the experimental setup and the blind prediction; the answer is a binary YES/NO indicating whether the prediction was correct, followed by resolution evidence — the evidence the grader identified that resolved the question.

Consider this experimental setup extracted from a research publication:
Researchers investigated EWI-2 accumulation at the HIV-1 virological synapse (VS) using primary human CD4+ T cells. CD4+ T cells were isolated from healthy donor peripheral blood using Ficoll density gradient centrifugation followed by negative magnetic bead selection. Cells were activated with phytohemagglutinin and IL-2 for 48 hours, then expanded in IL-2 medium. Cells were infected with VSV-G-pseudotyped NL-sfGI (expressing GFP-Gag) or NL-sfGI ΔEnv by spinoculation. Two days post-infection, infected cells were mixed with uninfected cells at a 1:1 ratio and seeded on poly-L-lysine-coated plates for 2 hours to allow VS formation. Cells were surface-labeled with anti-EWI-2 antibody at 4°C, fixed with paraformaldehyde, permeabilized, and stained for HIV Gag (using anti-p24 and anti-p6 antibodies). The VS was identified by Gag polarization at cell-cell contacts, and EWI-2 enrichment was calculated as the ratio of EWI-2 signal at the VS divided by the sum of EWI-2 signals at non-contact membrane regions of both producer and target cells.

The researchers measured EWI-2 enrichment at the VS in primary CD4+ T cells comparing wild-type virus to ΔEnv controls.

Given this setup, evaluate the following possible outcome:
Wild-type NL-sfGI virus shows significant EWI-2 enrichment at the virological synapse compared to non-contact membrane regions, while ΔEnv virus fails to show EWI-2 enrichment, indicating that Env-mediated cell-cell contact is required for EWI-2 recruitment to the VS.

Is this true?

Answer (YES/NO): YES